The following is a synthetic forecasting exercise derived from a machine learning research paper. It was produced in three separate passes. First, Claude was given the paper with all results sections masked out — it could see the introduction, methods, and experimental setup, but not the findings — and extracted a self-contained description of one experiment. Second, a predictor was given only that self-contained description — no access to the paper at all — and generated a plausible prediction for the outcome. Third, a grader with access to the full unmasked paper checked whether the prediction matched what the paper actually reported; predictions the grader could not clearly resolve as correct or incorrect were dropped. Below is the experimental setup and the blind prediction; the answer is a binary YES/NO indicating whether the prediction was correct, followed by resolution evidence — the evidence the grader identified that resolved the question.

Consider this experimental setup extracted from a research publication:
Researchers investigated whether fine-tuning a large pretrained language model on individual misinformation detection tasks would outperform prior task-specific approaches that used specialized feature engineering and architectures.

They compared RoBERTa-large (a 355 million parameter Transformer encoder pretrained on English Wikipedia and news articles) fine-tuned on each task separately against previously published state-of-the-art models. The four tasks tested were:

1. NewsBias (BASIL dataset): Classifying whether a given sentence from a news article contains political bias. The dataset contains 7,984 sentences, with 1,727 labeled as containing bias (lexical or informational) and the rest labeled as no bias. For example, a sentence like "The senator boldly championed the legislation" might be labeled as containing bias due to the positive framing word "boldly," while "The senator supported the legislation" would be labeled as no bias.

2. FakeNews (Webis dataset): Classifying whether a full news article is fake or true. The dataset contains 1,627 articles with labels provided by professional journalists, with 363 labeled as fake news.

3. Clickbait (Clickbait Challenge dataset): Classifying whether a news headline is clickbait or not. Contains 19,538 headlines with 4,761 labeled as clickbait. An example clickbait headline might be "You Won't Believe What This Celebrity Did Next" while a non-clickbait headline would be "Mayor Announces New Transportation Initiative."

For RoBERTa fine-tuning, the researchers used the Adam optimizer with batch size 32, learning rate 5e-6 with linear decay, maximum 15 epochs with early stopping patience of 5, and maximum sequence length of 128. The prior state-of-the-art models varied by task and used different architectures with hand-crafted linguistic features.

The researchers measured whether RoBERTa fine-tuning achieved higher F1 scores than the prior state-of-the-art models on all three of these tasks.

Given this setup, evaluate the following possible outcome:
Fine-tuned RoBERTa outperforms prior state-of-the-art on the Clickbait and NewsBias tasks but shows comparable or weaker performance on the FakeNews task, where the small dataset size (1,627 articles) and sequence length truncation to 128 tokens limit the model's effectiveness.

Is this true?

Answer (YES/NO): NO